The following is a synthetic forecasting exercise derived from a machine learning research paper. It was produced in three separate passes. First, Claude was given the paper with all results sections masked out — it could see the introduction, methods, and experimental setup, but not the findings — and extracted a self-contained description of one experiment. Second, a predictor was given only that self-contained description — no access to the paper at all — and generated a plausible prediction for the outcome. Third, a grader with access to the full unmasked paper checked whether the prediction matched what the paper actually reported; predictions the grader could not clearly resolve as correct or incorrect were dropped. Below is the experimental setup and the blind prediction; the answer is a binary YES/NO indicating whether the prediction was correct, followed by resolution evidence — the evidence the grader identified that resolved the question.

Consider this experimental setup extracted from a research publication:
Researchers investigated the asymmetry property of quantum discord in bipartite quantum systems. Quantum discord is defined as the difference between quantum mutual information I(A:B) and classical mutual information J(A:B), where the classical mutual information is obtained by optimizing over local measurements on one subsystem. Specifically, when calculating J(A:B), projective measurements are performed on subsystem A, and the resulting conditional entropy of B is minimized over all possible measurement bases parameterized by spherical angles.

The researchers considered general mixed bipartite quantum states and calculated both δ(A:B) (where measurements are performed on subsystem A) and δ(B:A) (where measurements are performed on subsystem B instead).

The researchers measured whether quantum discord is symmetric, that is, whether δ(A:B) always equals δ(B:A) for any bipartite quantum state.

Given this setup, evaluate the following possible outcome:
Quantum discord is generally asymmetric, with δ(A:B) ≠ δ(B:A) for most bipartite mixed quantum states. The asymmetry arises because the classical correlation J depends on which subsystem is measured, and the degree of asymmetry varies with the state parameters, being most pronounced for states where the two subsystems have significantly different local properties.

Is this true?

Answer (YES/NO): YES